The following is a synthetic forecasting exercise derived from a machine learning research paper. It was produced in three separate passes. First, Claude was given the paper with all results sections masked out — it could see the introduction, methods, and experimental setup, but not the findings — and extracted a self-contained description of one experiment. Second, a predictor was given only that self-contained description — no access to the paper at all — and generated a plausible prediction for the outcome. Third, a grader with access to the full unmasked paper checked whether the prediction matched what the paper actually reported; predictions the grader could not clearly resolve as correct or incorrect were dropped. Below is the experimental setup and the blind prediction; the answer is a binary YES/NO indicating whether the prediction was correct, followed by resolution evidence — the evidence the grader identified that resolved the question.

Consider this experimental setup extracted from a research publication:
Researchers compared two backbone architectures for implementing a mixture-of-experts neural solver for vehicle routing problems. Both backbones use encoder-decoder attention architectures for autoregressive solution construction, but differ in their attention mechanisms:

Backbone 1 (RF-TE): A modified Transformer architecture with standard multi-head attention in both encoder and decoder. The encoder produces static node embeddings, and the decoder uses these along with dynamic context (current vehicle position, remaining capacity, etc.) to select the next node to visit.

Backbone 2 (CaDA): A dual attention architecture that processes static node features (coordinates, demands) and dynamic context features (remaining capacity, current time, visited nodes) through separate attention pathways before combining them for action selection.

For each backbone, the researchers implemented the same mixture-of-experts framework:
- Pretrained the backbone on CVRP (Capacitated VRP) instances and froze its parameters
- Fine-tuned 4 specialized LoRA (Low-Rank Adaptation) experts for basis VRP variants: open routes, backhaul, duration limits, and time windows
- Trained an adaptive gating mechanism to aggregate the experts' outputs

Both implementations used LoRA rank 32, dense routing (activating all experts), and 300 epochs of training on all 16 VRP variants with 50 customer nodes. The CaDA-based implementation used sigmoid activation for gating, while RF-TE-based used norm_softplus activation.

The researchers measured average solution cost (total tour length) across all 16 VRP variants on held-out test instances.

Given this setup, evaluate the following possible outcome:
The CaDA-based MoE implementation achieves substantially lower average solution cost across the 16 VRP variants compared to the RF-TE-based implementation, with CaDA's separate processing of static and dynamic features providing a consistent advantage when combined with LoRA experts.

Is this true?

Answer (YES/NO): NO